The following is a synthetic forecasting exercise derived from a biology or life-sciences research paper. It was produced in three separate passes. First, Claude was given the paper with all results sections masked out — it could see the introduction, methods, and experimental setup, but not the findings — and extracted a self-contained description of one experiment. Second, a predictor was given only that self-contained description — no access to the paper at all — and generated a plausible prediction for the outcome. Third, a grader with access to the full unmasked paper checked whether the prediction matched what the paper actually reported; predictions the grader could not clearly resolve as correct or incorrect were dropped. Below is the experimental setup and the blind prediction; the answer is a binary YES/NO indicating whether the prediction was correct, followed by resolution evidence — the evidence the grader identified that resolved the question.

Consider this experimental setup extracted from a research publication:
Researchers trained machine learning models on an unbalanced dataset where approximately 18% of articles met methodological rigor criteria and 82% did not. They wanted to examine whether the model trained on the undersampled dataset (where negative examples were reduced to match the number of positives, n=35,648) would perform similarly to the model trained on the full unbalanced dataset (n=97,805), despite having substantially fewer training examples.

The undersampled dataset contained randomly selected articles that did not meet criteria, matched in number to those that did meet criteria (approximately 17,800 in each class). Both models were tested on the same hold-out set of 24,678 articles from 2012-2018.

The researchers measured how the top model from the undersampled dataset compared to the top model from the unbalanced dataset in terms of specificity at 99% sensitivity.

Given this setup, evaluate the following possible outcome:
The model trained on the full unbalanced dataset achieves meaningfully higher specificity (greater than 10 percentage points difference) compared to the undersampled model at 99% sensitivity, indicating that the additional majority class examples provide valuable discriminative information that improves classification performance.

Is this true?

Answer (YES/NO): NO